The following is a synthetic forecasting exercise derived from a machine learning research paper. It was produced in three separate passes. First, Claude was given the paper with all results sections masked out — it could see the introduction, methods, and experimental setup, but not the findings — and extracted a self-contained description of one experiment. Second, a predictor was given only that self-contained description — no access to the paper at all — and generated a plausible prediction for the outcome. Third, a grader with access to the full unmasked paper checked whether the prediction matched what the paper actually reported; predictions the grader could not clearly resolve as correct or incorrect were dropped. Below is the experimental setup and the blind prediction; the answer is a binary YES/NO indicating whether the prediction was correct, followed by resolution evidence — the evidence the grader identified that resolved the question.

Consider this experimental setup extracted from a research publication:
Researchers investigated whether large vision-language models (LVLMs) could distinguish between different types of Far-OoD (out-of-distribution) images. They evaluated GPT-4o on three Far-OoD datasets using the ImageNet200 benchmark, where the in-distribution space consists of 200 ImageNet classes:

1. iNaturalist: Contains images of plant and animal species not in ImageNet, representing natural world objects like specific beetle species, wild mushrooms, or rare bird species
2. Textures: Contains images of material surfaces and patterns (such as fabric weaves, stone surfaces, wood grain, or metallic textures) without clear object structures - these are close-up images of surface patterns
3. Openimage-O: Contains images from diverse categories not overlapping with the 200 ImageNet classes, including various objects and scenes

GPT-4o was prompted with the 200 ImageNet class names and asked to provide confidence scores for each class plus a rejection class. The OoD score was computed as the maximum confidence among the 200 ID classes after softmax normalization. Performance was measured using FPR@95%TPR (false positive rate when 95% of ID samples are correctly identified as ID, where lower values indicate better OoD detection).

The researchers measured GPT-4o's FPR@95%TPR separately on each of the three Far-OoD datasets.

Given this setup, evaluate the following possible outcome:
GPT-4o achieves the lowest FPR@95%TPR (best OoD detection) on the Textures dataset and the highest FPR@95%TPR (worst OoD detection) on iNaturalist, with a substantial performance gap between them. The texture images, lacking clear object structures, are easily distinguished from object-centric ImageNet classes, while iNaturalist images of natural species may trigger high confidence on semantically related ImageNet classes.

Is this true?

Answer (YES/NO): NO